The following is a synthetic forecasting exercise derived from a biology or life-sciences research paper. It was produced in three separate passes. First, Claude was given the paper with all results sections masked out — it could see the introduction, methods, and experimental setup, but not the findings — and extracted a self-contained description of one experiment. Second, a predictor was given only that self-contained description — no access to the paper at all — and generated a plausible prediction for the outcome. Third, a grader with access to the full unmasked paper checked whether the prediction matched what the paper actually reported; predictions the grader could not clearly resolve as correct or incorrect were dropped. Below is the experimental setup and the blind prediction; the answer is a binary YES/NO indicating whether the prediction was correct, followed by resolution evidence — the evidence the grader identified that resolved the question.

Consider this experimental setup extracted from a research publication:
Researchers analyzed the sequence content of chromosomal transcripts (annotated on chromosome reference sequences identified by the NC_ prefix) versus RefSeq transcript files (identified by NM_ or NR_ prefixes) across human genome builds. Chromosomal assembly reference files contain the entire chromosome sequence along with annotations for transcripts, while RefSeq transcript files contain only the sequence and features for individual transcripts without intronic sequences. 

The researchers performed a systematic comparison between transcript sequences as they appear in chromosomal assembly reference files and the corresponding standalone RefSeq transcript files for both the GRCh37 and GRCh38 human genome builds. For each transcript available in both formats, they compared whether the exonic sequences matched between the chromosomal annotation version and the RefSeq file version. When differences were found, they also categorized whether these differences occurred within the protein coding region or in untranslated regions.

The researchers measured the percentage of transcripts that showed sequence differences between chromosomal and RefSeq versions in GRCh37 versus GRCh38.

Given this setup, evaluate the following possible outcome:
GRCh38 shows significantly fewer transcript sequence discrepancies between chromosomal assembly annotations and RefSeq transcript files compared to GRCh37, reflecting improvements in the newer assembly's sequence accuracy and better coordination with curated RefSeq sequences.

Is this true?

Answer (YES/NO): YES